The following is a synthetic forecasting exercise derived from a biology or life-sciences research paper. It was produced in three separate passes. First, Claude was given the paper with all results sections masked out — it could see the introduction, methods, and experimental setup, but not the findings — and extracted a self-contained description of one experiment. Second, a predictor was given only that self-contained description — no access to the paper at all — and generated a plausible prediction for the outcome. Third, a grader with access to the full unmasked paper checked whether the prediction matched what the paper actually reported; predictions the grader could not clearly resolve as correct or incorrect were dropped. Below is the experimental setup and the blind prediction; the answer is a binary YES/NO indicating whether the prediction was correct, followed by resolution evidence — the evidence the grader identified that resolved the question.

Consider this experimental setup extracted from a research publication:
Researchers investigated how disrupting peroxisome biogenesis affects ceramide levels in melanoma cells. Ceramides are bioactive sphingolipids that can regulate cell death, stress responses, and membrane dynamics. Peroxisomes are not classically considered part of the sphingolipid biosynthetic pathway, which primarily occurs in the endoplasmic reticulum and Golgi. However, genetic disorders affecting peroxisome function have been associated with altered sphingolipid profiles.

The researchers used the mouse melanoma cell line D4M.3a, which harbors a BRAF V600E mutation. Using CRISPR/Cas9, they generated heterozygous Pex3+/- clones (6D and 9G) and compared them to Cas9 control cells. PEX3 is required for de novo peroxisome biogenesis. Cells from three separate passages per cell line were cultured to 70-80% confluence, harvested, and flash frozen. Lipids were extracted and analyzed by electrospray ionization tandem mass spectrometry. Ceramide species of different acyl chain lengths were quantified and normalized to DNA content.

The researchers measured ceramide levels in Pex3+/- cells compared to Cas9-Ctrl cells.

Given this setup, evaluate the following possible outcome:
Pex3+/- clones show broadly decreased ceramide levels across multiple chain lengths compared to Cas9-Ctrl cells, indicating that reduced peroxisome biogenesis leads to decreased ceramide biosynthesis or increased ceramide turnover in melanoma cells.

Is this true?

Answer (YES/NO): NO